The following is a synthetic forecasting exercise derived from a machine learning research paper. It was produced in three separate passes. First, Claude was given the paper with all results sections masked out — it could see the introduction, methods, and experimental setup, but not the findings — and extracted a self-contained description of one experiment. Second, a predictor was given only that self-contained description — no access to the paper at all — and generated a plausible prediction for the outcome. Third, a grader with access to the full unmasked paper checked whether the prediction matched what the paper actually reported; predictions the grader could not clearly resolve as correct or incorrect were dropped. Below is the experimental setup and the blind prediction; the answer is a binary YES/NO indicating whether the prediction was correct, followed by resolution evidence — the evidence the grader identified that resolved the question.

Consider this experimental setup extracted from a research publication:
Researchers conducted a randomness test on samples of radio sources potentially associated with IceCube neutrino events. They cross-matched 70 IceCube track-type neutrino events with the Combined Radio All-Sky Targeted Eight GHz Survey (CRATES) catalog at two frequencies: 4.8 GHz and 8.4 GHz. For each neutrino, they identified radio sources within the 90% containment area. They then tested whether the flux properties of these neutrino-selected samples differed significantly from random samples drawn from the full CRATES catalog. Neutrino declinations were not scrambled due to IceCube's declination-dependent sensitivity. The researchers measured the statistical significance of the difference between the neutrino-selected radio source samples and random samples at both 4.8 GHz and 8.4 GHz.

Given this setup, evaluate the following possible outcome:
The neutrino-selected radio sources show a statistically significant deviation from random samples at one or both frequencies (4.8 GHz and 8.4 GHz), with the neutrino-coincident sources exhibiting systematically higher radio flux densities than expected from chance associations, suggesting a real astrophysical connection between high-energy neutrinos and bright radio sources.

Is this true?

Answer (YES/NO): NO